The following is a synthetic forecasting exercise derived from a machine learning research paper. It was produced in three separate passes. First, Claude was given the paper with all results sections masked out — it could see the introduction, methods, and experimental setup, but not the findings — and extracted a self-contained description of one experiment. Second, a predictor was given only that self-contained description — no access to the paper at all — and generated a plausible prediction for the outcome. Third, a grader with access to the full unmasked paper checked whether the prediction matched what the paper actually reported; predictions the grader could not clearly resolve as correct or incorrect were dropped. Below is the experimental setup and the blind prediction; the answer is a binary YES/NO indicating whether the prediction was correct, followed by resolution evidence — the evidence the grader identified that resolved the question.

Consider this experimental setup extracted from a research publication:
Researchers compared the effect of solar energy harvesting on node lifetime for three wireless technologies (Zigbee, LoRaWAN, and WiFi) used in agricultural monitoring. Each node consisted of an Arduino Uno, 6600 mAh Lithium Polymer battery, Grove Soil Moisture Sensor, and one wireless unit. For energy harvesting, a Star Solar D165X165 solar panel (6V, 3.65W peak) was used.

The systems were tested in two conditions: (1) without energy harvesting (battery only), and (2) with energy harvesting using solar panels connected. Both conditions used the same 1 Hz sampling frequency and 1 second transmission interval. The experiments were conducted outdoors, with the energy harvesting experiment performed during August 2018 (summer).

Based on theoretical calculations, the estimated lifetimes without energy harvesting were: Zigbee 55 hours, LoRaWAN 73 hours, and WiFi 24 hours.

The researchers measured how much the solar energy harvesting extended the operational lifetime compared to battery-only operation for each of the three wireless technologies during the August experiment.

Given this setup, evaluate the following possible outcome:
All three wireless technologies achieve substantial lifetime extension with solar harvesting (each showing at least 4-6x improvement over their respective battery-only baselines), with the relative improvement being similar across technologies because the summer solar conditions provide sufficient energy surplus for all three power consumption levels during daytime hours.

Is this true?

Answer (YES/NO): NO